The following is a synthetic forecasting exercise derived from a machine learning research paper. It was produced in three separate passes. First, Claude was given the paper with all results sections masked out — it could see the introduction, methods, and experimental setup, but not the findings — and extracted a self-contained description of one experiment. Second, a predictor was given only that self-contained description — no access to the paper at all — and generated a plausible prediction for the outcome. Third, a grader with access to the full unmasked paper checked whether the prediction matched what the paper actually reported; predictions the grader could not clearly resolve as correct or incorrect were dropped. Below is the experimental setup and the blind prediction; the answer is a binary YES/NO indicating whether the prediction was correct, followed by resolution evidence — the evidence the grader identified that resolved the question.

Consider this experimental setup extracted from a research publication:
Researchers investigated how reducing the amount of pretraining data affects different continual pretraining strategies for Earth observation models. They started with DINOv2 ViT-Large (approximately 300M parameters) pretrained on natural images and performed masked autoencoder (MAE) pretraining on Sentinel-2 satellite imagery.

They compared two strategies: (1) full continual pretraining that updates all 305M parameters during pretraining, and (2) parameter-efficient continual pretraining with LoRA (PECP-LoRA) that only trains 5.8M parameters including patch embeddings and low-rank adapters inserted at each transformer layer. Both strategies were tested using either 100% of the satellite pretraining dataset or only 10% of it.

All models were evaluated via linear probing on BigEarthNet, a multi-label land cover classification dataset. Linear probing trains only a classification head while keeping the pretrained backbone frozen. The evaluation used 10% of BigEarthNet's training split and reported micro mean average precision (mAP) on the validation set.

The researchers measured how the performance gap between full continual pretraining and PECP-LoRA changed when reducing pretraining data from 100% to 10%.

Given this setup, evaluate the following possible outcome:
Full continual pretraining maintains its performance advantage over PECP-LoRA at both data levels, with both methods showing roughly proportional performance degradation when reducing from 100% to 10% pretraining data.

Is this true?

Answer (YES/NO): NO